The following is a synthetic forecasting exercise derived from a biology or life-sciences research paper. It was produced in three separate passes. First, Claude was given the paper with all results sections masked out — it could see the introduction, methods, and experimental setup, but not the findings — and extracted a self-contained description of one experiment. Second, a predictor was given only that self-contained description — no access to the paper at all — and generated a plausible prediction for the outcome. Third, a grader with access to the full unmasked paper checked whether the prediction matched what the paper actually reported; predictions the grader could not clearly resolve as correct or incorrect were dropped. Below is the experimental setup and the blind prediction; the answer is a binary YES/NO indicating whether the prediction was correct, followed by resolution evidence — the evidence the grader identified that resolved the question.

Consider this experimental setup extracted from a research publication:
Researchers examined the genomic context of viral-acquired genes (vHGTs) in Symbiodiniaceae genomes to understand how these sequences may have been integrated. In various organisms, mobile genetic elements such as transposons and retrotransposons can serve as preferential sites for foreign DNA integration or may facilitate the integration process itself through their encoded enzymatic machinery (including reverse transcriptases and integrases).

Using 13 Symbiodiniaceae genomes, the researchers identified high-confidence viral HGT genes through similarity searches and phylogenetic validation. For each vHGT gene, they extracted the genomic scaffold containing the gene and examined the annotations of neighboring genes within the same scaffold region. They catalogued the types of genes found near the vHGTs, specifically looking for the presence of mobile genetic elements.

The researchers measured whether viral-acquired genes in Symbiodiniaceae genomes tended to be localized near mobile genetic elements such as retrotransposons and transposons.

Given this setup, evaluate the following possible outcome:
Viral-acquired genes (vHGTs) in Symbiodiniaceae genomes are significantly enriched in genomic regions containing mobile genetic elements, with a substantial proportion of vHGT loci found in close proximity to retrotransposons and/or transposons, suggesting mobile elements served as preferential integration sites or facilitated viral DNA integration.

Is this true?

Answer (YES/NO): NO